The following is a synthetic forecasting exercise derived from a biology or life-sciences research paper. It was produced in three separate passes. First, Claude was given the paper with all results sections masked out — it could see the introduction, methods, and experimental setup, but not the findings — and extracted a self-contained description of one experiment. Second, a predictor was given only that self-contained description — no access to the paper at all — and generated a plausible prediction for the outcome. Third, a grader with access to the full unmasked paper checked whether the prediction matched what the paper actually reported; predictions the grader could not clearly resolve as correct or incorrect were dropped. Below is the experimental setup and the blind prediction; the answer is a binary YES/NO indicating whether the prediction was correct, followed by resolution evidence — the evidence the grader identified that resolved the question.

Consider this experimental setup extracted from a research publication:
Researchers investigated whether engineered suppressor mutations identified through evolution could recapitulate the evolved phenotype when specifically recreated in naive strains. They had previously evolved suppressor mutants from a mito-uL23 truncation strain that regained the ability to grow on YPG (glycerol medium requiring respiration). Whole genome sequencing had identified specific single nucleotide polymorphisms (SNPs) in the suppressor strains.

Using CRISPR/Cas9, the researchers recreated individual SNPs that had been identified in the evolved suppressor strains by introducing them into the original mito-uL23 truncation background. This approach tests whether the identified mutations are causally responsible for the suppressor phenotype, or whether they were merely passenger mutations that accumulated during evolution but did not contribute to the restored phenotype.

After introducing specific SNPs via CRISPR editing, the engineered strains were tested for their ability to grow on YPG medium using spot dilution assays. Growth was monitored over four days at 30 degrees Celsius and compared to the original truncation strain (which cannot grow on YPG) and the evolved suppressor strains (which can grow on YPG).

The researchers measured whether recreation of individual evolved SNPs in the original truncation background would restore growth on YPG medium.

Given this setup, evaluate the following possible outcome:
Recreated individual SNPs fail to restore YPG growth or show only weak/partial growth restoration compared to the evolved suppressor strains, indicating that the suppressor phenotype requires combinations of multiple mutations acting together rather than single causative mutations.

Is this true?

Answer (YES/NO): NO